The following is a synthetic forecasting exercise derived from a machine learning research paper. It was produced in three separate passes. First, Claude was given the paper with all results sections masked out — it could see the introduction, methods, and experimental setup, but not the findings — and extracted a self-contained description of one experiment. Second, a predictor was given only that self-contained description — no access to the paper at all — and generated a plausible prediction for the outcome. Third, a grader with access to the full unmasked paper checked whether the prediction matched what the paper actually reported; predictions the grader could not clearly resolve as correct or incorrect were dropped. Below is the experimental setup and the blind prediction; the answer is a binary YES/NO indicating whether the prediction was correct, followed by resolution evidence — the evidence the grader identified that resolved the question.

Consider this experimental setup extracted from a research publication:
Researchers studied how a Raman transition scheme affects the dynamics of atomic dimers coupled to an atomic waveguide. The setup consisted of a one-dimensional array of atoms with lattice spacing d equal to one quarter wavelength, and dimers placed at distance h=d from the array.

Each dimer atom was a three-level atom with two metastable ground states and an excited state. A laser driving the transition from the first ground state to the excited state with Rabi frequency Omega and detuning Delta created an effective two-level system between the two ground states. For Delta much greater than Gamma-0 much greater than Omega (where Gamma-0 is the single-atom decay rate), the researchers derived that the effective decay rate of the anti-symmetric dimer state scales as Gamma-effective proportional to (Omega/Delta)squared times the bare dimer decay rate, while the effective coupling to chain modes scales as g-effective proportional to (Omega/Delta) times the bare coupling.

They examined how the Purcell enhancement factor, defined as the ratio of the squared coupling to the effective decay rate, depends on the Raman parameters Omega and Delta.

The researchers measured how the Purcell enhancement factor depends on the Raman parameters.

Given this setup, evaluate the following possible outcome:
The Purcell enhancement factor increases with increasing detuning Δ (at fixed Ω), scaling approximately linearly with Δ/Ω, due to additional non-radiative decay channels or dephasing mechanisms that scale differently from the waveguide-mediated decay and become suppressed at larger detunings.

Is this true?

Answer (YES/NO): NO